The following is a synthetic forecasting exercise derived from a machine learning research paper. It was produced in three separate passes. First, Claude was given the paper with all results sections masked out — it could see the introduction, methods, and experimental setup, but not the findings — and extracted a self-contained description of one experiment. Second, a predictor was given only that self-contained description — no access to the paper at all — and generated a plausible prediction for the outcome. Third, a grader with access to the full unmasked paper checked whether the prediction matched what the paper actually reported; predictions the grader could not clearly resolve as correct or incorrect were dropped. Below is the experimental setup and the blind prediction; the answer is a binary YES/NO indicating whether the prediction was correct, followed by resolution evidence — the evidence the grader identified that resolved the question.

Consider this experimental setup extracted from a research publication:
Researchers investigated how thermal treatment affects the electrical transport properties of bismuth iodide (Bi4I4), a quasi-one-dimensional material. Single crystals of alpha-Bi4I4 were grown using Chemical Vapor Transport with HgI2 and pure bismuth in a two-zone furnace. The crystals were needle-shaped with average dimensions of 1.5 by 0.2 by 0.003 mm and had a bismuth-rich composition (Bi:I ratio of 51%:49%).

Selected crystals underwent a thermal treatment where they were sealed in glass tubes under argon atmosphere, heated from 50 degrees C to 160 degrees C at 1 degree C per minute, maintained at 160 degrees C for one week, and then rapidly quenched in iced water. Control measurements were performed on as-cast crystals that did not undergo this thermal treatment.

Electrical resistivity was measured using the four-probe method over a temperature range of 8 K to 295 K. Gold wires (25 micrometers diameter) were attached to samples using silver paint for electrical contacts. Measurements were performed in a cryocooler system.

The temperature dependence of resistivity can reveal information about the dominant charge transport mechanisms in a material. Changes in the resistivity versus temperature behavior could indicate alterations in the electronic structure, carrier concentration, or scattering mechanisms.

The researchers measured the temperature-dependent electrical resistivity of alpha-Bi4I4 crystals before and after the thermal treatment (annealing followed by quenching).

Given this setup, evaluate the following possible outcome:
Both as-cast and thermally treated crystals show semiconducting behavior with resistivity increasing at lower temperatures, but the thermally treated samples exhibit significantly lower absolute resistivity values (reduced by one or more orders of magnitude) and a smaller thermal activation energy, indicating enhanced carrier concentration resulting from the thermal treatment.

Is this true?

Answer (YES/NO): NO